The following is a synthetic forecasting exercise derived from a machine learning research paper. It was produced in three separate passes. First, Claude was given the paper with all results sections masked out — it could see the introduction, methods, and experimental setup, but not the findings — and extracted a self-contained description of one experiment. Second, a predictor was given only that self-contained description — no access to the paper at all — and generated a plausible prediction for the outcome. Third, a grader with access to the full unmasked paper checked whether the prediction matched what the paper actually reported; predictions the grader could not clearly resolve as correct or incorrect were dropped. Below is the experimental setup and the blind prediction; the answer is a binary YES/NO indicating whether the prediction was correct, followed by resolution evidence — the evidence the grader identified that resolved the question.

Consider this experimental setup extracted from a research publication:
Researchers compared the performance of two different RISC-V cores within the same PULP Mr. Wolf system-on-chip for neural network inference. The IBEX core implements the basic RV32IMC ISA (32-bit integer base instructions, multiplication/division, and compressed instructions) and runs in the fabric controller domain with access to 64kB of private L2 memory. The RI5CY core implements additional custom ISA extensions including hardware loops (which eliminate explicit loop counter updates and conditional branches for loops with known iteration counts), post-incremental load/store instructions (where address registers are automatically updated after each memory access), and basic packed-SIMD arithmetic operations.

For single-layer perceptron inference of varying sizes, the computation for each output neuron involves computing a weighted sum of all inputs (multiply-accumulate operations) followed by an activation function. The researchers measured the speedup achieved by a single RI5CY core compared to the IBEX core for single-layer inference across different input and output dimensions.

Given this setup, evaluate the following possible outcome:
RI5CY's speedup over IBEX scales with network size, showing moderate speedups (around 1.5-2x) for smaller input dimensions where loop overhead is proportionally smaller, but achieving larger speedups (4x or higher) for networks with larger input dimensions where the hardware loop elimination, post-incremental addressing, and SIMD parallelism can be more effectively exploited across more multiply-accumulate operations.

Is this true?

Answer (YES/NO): NO